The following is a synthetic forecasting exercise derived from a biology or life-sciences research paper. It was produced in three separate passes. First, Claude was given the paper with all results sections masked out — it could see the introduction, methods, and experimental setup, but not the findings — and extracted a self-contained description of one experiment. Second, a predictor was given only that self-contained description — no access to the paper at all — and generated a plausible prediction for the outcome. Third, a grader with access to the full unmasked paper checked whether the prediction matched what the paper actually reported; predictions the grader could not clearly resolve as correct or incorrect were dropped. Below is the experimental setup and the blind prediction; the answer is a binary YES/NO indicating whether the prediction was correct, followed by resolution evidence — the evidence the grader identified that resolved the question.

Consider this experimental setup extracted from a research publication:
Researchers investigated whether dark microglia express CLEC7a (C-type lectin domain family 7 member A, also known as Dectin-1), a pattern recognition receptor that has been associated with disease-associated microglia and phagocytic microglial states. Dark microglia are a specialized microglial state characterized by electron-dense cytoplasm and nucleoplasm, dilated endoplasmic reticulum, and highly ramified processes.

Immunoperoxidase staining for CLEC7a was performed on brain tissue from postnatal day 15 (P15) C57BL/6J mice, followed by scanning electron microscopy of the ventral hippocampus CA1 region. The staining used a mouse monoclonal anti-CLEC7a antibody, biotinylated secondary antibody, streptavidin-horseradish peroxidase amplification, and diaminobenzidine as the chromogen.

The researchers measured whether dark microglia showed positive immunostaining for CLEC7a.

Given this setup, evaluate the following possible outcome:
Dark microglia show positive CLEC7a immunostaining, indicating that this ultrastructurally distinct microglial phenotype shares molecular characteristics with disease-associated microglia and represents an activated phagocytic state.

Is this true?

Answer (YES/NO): YES